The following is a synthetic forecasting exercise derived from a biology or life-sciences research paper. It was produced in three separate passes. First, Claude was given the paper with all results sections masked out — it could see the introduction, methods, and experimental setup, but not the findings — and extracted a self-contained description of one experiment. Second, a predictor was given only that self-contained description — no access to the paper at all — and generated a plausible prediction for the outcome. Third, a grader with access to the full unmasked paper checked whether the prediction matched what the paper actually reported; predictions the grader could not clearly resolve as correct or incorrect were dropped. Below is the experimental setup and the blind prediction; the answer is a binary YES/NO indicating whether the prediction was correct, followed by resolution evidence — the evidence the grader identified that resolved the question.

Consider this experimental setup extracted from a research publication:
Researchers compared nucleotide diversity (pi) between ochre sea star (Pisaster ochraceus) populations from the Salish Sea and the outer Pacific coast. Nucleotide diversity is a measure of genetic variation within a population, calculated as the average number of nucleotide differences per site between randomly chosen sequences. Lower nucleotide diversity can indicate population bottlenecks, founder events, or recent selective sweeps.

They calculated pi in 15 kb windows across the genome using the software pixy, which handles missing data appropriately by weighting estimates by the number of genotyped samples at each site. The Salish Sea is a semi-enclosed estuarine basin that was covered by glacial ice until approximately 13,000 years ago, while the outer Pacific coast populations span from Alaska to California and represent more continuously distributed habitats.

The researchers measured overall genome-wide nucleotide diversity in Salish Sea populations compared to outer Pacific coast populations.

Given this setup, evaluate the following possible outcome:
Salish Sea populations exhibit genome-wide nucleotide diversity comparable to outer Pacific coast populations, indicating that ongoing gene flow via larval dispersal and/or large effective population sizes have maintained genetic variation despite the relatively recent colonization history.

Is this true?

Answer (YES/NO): NO